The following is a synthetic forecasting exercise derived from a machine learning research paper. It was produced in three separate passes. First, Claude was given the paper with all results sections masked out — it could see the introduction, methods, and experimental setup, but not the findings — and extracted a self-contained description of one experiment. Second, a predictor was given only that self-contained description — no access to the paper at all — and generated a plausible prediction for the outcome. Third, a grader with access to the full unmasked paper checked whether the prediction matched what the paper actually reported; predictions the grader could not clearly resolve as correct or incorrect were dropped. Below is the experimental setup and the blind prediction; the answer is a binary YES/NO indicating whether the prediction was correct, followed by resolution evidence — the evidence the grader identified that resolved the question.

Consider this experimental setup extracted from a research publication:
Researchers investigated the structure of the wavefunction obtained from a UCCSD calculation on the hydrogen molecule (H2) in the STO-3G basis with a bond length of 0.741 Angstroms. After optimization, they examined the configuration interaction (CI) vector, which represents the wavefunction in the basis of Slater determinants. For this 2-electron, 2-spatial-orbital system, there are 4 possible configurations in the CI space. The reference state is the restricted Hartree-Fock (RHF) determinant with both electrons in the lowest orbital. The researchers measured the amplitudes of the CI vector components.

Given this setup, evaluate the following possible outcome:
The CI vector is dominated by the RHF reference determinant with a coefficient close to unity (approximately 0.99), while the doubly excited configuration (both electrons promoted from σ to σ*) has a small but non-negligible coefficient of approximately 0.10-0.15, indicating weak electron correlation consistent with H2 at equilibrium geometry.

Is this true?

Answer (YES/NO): YES